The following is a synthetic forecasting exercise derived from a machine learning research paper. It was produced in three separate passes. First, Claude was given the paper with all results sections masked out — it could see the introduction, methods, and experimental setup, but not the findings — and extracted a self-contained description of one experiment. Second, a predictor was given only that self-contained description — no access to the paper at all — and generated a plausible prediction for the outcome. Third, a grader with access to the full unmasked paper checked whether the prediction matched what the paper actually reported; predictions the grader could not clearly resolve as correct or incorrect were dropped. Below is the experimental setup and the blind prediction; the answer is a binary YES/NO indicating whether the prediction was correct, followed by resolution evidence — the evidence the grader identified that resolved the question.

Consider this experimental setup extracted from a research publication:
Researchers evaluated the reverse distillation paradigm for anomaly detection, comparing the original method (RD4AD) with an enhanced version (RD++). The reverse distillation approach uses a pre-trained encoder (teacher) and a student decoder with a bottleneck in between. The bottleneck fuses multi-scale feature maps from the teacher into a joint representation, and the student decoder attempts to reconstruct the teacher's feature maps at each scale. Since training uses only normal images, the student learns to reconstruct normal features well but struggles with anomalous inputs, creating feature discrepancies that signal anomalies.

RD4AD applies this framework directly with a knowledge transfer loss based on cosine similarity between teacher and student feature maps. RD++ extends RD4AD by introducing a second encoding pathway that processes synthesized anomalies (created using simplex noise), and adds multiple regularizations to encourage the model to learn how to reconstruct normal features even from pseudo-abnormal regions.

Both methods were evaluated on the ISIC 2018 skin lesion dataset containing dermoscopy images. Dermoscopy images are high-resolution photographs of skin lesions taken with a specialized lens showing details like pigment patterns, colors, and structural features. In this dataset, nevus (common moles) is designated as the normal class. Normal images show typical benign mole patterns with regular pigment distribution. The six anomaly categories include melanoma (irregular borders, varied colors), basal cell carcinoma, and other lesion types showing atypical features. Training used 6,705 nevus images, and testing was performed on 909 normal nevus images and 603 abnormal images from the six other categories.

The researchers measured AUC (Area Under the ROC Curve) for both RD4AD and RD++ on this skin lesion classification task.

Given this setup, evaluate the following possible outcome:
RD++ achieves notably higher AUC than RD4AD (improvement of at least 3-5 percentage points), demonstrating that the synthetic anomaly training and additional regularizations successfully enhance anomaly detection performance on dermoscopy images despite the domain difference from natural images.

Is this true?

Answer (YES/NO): NO